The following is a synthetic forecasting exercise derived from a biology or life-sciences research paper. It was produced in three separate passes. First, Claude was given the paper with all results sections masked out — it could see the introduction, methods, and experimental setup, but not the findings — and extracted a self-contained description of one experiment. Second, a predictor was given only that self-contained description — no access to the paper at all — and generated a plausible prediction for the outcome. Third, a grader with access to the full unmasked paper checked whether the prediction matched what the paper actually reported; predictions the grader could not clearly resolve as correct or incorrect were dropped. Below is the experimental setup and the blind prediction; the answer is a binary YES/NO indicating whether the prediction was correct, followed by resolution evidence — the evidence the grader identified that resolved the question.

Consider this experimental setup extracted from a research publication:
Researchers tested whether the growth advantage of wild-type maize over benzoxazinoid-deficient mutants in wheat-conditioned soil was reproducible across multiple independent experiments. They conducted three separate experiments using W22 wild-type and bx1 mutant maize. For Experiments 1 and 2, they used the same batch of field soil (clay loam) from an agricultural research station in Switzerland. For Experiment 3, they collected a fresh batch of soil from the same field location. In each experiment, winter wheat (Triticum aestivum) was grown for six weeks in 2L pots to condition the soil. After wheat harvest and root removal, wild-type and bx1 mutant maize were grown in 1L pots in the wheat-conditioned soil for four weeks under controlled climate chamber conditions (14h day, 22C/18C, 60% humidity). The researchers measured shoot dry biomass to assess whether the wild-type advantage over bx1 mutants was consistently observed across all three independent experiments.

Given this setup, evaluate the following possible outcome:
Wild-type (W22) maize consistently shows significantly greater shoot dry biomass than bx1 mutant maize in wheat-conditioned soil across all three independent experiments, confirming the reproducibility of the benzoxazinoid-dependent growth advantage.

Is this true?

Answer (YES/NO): NO